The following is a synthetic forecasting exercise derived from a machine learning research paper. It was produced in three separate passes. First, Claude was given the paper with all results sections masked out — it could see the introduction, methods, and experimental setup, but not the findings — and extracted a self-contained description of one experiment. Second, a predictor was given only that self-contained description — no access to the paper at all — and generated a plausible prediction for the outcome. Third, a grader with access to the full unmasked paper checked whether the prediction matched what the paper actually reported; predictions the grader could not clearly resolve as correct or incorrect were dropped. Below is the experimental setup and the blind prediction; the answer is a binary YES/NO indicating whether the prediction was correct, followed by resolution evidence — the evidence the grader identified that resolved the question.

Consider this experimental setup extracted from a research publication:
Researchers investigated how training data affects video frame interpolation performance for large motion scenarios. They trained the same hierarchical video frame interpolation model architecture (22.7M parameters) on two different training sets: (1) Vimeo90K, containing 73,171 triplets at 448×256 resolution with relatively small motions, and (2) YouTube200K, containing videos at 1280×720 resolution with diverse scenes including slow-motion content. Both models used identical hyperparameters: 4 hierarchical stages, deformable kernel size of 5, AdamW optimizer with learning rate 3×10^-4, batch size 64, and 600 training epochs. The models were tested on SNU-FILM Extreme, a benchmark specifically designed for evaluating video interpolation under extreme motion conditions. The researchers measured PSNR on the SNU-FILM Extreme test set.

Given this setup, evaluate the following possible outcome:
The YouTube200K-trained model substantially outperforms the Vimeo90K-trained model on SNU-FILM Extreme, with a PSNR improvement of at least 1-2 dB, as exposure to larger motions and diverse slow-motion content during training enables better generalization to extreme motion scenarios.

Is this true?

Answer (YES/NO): NO